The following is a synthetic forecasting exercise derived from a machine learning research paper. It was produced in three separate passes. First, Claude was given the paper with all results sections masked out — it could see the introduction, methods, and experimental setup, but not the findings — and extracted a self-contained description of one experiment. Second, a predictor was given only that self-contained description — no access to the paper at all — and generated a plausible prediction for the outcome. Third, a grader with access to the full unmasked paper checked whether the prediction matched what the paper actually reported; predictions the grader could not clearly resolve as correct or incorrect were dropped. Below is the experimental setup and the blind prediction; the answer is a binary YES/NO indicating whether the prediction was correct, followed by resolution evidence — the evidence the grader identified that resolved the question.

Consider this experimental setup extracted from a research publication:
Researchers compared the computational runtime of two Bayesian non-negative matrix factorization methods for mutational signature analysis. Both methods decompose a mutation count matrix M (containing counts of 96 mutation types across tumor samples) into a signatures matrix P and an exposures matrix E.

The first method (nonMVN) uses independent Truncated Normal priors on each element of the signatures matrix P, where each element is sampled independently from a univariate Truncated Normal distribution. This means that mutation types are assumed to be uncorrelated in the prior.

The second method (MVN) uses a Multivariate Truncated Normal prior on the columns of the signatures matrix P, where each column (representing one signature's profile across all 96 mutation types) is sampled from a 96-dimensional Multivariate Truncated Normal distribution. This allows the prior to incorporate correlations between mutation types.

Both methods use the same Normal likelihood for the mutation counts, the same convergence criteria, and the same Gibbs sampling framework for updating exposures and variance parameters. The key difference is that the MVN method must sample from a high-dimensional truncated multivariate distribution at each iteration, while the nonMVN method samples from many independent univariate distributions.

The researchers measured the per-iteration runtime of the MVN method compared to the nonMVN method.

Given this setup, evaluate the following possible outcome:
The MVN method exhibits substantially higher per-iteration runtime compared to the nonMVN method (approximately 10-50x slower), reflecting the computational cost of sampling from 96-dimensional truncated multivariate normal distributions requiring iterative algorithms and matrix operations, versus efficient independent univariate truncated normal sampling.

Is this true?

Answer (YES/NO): YES